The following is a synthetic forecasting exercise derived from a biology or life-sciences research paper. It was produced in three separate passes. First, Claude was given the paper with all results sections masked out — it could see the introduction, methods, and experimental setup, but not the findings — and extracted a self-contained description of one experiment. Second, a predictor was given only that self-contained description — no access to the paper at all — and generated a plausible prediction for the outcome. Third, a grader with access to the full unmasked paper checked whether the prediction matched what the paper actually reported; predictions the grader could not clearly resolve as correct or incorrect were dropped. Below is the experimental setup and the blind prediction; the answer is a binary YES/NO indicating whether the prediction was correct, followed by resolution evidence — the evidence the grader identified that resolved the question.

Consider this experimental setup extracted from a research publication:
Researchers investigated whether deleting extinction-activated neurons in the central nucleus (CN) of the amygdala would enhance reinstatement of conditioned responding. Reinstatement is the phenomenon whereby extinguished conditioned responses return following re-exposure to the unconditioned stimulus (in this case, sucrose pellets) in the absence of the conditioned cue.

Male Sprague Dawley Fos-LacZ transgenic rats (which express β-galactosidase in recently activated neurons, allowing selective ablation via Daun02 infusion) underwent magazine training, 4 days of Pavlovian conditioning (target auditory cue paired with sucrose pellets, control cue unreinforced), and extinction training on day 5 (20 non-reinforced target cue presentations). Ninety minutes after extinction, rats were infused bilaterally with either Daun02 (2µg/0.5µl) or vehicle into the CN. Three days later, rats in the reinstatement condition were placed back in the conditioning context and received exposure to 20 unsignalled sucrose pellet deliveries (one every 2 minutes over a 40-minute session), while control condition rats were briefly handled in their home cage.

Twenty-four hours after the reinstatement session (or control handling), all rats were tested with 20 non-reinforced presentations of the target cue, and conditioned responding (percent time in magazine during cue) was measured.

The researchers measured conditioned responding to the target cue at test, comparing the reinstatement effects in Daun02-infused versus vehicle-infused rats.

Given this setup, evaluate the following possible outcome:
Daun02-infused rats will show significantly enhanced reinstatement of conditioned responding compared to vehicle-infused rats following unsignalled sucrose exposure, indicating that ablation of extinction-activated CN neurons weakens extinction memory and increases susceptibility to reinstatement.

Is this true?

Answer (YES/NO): YES